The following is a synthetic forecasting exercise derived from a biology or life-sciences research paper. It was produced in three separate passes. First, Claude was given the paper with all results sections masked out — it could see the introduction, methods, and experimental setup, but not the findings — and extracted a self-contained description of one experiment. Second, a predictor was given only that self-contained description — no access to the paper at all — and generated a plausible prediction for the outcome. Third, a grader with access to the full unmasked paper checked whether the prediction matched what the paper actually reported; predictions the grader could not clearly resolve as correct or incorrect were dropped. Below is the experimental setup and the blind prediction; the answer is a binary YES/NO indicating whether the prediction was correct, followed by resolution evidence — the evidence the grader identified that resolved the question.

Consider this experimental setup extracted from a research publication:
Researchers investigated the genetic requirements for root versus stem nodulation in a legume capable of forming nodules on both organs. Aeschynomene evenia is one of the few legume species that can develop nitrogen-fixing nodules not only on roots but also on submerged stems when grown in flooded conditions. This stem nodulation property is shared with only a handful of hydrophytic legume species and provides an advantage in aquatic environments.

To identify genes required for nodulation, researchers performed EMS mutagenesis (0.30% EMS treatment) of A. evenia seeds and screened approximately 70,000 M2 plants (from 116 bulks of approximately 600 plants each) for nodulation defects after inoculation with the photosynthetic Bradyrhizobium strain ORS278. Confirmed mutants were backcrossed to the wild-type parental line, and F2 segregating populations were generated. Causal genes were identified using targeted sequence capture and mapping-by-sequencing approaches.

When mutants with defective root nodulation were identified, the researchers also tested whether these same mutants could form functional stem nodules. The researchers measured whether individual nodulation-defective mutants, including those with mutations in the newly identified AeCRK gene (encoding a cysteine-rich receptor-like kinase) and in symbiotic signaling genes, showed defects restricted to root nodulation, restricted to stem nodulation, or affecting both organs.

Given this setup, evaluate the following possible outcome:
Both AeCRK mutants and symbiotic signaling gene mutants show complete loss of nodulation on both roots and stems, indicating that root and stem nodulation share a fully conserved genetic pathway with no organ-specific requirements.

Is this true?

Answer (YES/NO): YES